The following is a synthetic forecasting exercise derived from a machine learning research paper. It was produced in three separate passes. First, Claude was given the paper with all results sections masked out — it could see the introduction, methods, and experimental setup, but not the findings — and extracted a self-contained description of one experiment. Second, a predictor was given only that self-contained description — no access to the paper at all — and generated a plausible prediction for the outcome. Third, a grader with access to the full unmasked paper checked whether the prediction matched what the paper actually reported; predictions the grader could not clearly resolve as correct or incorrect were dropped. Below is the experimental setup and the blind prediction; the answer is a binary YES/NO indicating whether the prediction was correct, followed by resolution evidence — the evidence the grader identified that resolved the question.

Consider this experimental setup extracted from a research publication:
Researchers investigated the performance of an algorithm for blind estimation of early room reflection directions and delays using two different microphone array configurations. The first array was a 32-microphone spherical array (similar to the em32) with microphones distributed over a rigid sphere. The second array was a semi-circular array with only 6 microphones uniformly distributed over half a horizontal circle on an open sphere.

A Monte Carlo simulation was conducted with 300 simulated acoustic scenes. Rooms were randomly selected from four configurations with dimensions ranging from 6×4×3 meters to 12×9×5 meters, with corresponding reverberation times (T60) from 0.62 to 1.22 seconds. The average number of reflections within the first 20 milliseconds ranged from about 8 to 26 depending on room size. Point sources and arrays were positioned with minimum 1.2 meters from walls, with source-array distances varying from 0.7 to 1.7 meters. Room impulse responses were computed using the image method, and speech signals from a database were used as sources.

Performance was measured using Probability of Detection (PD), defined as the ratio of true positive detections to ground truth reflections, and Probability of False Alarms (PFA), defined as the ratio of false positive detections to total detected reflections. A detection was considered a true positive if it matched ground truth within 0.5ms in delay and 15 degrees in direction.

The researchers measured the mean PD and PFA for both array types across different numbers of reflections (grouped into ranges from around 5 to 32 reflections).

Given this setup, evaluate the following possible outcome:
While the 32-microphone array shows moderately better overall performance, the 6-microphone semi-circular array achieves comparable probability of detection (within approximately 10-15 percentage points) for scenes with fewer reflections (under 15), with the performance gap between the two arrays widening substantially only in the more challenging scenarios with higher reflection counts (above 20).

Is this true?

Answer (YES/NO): NO